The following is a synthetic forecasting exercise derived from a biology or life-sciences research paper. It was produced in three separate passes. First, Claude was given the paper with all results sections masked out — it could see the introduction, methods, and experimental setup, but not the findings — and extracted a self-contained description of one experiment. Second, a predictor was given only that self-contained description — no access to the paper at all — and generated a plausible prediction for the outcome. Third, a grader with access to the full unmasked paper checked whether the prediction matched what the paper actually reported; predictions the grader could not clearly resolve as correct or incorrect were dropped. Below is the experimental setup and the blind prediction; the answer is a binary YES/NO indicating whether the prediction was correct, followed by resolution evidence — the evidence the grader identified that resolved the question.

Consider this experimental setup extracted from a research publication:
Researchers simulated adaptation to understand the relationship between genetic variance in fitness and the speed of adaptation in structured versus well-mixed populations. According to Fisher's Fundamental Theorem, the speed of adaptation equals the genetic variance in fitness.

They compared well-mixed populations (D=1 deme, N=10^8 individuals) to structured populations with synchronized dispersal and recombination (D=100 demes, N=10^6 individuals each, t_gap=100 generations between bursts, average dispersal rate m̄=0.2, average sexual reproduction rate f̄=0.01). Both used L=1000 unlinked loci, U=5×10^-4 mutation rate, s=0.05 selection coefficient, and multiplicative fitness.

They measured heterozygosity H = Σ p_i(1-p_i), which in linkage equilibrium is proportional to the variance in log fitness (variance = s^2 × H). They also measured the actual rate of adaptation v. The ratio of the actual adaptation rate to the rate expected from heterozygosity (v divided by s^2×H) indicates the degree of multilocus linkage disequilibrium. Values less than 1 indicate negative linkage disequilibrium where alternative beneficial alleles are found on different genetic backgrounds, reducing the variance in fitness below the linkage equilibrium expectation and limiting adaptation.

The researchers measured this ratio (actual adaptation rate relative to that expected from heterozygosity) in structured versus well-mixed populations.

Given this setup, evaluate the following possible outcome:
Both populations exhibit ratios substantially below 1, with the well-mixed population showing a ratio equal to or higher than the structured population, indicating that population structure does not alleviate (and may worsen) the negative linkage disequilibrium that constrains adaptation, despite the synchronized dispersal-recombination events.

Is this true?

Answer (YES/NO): NO